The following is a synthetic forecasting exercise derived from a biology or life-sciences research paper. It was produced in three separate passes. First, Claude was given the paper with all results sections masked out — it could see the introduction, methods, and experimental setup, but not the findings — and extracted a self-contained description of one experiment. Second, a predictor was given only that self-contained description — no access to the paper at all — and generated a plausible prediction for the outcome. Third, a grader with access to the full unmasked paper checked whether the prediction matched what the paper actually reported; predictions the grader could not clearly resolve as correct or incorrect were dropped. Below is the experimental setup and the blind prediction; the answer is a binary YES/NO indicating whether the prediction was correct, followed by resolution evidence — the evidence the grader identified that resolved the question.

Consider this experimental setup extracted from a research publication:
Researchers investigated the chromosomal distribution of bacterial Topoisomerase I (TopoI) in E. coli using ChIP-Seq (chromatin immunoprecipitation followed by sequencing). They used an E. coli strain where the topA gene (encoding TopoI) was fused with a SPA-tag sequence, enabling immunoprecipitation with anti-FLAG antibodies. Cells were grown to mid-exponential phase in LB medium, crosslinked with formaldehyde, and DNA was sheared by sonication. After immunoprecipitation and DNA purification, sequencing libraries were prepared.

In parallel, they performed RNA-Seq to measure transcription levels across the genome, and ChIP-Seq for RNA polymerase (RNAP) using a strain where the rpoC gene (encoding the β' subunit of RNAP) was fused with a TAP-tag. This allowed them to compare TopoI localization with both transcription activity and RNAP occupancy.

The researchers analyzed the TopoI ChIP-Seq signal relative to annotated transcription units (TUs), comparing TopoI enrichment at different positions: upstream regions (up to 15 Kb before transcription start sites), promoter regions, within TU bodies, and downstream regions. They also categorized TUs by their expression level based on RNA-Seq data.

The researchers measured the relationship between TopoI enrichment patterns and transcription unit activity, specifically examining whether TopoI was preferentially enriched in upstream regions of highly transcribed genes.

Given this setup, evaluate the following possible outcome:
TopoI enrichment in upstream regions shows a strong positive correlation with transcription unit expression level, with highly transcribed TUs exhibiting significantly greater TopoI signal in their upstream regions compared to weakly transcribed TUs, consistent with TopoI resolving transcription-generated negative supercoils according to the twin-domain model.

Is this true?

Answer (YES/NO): YES